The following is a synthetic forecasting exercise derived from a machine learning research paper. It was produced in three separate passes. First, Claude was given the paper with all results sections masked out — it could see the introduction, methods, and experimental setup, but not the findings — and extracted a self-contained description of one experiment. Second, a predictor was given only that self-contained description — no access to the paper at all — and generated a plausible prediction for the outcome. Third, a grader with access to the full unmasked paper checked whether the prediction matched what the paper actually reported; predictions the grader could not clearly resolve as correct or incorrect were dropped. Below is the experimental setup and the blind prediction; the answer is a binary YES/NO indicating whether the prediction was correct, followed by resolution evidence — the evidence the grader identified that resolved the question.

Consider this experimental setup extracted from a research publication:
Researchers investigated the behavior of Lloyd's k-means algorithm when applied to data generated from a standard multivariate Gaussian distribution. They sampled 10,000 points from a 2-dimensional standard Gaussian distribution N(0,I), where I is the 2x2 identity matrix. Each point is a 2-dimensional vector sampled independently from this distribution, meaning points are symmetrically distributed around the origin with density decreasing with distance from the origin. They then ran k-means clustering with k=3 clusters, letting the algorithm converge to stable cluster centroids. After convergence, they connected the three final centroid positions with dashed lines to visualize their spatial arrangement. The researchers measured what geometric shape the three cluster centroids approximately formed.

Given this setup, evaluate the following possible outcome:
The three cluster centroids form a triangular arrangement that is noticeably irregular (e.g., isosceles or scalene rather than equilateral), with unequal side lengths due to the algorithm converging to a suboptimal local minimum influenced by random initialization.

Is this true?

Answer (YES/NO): NO